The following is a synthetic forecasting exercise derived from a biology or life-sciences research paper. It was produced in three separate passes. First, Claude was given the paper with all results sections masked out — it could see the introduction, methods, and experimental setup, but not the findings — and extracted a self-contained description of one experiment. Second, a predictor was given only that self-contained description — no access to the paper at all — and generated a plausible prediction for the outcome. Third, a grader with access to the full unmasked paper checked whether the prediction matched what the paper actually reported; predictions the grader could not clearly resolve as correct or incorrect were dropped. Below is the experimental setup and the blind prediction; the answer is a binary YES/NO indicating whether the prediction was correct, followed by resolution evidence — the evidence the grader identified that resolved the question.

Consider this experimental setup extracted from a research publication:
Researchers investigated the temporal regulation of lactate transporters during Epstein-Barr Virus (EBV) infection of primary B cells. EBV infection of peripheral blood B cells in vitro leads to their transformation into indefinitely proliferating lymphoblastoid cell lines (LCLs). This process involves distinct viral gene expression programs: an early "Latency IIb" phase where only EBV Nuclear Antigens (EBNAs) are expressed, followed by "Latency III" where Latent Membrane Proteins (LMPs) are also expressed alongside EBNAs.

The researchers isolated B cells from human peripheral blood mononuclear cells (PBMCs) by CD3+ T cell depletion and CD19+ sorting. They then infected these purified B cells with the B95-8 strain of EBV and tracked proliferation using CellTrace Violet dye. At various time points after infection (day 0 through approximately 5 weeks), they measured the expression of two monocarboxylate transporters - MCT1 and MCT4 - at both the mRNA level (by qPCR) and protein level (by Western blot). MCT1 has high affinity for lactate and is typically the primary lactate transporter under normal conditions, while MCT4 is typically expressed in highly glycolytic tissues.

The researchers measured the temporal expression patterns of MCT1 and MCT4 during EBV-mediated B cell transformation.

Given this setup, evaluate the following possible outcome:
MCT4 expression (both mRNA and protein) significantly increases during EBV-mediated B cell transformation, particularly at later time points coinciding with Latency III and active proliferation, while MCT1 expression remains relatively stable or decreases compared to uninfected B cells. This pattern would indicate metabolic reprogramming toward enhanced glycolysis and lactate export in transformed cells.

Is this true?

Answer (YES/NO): NO